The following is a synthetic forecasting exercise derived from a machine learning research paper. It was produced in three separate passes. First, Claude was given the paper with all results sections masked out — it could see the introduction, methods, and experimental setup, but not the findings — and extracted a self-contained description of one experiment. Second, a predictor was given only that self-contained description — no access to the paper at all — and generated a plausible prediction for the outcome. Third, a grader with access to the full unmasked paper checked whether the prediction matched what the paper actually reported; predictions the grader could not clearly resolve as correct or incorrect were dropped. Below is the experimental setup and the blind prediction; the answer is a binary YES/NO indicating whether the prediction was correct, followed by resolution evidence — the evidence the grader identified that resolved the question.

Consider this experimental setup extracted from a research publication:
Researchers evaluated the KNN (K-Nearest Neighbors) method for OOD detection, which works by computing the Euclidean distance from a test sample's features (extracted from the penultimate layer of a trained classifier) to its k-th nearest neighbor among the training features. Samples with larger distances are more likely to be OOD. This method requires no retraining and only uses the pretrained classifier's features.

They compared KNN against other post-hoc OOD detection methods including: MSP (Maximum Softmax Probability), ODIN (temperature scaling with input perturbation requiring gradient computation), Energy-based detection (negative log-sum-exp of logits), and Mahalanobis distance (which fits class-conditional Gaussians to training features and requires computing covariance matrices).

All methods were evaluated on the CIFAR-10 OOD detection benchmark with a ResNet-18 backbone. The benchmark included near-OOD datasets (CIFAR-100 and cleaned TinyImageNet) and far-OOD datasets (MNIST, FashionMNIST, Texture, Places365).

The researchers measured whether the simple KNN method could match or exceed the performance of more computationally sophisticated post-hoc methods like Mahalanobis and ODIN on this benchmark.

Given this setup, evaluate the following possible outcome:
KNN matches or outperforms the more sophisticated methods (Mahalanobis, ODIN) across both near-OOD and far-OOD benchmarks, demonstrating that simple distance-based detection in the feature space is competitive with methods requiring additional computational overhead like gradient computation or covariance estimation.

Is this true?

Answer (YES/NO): YES